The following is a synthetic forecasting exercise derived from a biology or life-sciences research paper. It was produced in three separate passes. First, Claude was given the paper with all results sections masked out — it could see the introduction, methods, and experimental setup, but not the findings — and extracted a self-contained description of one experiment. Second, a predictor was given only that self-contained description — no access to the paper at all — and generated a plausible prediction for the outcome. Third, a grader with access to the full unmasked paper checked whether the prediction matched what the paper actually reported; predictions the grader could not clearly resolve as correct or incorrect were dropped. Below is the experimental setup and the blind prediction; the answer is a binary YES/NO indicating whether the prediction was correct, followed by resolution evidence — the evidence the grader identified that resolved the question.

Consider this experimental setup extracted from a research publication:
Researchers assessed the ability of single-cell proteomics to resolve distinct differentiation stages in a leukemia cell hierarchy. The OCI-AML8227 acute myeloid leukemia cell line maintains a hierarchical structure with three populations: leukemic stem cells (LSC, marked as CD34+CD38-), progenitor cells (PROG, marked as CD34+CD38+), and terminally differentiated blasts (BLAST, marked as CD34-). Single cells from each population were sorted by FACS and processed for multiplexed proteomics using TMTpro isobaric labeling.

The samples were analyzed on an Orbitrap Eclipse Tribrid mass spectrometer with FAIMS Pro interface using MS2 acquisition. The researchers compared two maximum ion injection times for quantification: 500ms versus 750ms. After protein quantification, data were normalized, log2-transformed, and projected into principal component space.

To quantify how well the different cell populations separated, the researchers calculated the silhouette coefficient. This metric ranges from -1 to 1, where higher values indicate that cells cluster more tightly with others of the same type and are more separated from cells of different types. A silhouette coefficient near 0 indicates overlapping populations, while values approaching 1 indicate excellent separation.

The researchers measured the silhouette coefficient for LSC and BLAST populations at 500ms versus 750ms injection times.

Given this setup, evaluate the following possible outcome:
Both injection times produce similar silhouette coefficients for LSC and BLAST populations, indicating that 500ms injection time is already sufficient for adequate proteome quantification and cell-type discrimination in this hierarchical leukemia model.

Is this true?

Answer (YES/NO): NO